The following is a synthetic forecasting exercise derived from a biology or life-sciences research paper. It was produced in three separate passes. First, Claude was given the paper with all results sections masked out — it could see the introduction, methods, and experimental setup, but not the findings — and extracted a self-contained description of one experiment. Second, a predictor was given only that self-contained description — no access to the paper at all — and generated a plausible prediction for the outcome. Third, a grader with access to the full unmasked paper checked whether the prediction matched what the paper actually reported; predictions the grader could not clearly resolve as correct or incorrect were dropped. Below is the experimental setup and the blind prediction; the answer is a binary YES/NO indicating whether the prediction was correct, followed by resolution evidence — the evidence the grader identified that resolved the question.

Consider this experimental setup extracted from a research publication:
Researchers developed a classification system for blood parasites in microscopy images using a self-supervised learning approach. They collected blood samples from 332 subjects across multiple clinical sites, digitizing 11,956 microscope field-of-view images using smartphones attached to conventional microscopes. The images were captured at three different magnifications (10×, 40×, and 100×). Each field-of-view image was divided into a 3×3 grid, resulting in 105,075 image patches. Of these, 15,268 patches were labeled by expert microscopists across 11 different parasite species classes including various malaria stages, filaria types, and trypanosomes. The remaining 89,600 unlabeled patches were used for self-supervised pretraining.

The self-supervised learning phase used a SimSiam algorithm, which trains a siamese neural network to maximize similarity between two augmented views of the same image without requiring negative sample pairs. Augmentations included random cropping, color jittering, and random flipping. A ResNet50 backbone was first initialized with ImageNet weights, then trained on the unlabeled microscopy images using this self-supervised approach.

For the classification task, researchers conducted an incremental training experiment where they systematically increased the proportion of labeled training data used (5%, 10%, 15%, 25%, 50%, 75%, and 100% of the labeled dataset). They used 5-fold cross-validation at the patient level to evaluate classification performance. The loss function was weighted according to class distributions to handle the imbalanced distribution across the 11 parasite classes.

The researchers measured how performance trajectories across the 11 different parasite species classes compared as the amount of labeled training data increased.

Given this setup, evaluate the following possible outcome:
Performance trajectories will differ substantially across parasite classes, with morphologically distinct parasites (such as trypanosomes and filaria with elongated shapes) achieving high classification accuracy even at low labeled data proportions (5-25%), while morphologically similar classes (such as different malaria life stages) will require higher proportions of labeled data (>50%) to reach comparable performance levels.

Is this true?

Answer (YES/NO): NO